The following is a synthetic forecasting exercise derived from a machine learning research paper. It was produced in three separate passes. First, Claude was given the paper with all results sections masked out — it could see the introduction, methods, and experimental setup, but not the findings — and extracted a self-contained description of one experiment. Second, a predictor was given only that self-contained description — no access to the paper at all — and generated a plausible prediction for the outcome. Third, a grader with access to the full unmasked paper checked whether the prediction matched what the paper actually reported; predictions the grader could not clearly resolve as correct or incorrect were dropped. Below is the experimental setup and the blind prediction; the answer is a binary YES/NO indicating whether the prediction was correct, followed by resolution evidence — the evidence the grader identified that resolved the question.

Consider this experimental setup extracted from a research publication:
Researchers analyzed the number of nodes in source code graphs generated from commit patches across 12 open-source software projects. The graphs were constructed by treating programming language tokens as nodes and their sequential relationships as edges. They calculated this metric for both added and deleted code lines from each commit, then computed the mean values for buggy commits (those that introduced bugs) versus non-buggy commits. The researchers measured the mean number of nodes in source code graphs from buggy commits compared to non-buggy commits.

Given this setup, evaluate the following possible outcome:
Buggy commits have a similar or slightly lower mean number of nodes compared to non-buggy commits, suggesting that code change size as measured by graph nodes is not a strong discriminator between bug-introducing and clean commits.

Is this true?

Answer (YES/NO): NO